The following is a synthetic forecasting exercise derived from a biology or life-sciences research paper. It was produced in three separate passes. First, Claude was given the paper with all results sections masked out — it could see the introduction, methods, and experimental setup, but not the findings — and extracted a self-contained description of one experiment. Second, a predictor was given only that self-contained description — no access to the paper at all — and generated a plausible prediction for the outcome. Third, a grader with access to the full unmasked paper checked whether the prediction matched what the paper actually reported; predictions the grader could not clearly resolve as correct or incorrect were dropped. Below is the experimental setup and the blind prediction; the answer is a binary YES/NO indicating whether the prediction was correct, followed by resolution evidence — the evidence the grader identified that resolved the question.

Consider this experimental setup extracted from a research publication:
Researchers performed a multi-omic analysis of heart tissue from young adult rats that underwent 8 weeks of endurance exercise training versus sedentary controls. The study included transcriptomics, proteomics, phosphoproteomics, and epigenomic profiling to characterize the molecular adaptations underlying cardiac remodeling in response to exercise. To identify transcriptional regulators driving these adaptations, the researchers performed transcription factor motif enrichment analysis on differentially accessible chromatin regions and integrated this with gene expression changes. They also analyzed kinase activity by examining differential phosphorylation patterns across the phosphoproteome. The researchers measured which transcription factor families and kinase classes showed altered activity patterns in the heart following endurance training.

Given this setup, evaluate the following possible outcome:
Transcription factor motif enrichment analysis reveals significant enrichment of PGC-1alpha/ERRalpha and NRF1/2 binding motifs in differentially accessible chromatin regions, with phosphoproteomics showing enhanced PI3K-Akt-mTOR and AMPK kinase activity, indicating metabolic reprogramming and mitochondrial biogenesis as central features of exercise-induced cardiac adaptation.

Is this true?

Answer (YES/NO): NO